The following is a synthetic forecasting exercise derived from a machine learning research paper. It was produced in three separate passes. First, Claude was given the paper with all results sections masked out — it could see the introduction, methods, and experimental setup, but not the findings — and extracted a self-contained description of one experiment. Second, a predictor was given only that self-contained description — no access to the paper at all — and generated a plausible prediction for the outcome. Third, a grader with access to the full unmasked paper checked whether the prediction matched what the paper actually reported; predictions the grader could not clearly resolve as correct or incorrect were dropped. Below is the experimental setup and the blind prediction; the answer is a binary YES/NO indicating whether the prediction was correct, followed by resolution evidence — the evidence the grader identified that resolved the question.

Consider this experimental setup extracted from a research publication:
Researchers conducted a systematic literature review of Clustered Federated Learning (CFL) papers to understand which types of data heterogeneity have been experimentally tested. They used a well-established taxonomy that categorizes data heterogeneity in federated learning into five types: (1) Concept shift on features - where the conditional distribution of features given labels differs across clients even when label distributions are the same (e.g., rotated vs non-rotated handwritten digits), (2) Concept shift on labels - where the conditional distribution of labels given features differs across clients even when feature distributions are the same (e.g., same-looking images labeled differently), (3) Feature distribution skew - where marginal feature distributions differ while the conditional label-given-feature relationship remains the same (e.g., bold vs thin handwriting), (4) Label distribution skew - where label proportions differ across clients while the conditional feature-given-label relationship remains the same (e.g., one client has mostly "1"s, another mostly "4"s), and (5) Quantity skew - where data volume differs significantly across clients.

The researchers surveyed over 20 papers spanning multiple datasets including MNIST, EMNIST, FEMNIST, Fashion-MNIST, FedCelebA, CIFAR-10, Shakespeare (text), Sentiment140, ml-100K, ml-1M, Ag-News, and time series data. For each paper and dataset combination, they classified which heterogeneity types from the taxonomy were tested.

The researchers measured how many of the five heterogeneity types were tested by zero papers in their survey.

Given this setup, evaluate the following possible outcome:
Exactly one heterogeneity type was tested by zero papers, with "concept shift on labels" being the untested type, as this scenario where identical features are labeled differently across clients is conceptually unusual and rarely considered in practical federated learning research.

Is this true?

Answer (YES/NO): NO